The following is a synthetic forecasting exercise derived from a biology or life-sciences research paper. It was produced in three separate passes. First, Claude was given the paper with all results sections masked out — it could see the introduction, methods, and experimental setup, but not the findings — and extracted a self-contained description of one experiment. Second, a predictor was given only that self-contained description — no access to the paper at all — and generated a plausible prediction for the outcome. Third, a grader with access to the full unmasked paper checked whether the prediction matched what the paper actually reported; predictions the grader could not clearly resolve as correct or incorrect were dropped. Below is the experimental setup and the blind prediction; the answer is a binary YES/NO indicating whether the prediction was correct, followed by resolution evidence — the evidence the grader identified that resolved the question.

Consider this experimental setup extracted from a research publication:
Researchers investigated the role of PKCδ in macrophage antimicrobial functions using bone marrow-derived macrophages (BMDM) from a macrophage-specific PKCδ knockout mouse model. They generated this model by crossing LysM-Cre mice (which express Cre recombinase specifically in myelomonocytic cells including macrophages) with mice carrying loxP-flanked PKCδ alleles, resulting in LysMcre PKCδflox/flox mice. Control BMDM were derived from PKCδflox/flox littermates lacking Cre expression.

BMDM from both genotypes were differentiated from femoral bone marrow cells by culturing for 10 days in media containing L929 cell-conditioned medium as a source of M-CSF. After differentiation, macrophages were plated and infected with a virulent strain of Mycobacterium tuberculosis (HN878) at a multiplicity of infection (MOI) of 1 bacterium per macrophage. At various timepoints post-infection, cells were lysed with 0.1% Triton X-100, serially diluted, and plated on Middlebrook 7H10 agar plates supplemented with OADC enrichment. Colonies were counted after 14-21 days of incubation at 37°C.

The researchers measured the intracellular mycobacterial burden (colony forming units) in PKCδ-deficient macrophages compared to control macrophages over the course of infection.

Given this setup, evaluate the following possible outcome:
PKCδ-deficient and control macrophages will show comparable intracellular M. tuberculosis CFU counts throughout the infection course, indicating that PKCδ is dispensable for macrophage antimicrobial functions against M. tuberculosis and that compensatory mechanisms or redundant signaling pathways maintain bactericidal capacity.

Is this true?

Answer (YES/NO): NO